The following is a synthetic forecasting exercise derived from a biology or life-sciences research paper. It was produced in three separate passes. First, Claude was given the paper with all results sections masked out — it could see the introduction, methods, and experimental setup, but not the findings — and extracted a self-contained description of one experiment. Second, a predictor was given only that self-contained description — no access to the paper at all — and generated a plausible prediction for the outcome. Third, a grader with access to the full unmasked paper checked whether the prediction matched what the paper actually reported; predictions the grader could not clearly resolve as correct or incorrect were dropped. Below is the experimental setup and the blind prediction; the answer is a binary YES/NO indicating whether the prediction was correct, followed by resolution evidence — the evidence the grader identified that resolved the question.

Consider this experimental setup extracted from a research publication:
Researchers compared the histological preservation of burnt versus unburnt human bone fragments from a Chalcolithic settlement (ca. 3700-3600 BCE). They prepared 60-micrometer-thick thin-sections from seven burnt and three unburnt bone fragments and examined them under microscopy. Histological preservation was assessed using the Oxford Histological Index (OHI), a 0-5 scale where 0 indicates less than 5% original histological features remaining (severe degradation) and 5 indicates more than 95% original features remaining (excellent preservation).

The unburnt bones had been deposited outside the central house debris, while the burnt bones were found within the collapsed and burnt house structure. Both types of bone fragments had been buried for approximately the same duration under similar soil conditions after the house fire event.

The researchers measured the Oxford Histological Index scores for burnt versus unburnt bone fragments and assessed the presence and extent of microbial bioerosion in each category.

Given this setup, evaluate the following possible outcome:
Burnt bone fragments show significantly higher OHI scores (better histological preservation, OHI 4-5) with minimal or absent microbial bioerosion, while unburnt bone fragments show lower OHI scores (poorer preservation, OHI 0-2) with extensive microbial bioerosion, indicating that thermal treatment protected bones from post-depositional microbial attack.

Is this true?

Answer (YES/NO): NO